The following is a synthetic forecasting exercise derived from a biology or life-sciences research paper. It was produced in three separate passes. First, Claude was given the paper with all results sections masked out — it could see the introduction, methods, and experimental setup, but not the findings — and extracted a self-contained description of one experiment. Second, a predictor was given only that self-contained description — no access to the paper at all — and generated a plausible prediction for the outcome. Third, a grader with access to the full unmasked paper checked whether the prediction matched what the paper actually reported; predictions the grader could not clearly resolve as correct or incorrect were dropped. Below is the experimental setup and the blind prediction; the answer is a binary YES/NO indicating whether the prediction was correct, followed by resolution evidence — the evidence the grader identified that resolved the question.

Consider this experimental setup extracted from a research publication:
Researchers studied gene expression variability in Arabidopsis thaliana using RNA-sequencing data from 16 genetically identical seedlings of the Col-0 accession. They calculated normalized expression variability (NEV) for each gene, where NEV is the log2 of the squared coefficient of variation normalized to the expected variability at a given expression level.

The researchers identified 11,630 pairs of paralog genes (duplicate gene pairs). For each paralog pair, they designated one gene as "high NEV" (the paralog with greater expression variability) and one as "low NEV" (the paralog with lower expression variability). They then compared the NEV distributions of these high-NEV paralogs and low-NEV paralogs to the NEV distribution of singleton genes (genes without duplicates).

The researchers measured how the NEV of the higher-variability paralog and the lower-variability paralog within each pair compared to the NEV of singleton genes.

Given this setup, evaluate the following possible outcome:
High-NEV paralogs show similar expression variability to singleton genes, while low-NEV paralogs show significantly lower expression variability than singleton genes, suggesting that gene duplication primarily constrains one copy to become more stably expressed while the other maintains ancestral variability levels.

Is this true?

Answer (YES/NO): NO